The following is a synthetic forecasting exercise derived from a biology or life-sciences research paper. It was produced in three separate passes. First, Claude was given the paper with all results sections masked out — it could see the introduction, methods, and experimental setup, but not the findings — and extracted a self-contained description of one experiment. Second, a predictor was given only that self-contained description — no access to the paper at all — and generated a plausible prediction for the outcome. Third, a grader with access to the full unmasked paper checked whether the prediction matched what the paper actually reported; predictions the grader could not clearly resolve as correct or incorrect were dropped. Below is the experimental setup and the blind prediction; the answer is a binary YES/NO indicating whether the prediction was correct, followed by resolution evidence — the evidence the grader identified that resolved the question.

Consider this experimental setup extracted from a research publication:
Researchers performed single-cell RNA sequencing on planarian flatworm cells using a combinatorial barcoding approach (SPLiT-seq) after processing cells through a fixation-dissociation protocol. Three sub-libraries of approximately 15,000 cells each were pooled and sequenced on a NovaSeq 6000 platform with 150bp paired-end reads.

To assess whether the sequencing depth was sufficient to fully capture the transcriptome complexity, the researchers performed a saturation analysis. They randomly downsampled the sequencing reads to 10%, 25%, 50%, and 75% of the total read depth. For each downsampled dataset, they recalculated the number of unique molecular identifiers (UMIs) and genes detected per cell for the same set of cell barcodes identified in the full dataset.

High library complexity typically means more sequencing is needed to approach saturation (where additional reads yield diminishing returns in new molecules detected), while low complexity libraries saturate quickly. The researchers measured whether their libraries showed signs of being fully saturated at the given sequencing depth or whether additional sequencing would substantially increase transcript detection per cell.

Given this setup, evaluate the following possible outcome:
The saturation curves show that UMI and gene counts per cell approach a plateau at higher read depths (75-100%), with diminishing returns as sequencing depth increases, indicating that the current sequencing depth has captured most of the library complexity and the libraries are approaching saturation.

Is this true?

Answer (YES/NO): NO